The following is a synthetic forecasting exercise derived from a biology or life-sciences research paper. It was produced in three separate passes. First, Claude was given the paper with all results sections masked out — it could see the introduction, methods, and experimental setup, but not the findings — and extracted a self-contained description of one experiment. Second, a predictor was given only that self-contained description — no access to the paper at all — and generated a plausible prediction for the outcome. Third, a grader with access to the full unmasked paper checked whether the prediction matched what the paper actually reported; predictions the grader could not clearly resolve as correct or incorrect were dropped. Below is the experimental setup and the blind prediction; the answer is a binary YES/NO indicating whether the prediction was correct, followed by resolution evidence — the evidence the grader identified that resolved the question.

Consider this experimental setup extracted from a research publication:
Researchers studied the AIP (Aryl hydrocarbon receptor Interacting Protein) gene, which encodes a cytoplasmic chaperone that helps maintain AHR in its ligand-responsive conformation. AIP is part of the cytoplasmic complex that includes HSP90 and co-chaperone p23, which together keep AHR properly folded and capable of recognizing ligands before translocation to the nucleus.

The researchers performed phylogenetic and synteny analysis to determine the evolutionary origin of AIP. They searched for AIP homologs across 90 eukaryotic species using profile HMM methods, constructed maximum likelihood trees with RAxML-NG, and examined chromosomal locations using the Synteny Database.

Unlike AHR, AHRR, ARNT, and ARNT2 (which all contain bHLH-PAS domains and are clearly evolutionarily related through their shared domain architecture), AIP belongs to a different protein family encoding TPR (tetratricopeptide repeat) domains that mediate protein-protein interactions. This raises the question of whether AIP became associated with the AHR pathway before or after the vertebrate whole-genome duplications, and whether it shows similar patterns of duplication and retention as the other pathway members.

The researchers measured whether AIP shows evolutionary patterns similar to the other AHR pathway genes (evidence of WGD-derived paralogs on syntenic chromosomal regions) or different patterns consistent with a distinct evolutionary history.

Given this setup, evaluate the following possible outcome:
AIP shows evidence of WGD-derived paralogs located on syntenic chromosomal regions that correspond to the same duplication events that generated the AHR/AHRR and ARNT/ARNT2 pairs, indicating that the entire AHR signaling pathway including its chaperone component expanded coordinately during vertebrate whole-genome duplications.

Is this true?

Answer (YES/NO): YES